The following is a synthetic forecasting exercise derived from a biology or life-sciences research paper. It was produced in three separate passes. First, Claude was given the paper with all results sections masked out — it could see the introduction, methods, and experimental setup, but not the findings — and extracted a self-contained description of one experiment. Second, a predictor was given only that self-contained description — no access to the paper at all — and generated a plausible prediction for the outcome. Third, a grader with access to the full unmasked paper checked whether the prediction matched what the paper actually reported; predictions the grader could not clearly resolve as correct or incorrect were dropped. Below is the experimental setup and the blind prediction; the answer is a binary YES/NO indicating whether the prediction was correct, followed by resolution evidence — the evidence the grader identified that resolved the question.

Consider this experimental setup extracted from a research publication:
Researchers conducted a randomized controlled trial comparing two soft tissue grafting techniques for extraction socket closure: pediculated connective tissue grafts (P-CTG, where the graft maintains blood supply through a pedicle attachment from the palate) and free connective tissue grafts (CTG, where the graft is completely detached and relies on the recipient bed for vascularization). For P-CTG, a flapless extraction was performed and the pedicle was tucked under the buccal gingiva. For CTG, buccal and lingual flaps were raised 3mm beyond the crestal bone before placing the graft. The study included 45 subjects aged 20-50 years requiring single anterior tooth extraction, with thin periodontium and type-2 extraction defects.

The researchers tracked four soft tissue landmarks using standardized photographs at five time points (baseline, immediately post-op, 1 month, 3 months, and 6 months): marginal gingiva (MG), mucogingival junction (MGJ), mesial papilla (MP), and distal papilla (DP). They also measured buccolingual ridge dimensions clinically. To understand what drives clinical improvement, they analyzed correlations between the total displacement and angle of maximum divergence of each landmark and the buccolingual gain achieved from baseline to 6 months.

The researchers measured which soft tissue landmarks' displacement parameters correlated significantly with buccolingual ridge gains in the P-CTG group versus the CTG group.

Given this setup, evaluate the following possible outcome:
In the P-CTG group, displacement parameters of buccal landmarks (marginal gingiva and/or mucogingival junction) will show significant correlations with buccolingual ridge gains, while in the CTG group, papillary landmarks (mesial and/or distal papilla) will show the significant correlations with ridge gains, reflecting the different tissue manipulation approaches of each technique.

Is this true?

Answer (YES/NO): NO